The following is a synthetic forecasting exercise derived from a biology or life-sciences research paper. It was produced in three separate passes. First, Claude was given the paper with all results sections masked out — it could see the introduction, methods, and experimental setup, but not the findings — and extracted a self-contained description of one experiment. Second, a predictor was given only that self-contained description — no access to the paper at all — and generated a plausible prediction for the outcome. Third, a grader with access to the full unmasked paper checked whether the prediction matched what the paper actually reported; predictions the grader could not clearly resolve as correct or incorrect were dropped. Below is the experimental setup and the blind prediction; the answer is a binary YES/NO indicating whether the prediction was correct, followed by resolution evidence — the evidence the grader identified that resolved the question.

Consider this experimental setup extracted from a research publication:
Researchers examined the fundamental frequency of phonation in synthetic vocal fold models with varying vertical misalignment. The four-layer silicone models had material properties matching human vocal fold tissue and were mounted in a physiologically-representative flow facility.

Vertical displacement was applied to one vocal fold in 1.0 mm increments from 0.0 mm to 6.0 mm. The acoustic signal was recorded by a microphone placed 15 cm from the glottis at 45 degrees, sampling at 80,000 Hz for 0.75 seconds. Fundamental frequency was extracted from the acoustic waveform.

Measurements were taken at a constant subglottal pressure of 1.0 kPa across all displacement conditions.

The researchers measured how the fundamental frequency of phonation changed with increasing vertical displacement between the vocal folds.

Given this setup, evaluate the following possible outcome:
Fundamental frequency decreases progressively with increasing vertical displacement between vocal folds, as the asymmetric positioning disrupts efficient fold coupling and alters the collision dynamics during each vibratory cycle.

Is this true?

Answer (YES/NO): YES